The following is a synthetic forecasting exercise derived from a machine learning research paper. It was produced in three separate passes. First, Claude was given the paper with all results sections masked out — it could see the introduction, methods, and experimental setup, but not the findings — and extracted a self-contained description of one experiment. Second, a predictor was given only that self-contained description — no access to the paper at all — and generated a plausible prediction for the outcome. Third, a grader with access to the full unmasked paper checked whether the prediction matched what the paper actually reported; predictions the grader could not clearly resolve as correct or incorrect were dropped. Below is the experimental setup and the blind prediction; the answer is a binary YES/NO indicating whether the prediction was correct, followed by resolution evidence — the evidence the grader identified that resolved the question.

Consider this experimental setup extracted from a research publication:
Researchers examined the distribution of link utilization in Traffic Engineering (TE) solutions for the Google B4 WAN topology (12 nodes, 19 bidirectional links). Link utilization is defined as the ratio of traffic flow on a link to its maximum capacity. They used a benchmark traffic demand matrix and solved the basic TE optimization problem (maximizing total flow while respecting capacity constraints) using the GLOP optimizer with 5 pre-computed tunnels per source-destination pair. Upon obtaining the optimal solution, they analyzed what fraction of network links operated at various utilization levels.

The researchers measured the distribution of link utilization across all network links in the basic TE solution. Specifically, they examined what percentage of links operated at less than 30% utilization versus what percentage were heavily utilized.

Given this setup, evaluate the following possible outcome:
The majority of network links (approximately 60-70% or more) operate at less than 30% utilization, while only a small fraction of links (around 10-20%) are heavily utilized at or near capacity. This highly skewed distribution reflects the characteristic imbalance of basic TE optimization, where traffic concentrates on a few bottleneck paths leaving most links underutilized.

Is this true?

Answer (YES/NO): YES